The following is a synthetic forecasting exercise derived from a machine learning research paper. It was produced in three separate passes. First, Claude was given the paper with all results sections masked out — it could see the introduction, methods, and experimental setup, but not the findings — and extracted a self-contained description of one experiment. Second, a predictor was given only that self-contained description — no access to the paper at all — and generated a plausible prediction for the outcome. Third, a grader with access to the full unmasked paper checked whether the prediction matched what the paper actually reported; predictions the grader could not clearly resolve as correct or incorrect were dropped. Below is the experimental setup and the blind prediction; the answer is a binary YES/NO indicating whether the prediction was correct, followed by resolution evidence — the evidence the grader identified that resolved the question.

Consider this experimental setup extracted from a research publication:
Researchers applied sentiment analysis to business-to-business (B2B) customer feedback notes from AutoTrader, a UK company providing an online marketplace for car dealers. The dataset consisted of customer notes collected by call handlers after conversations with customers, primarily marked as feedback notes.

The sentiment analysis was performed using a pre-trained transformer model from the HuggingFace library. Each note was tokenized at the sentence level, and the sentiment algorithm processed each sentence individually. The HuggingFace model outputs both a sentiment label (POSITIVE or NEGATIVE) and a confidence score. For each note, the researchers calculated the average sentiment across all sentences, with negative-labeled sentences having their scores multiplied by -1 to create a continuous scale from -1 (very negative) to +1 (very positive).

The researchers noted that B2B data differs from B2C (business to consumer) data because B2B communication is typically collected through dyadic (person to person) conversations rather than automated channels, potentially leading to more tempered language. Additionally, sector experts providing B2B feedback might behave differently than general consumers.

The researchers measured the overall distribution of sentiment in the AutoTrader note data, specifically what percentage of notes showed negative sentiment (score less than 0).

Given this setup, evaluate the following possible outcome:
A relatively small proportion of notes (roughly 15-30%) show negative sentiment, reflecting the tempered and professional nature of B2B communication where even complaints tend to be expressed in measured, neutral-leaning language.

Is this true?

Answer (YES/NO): NO